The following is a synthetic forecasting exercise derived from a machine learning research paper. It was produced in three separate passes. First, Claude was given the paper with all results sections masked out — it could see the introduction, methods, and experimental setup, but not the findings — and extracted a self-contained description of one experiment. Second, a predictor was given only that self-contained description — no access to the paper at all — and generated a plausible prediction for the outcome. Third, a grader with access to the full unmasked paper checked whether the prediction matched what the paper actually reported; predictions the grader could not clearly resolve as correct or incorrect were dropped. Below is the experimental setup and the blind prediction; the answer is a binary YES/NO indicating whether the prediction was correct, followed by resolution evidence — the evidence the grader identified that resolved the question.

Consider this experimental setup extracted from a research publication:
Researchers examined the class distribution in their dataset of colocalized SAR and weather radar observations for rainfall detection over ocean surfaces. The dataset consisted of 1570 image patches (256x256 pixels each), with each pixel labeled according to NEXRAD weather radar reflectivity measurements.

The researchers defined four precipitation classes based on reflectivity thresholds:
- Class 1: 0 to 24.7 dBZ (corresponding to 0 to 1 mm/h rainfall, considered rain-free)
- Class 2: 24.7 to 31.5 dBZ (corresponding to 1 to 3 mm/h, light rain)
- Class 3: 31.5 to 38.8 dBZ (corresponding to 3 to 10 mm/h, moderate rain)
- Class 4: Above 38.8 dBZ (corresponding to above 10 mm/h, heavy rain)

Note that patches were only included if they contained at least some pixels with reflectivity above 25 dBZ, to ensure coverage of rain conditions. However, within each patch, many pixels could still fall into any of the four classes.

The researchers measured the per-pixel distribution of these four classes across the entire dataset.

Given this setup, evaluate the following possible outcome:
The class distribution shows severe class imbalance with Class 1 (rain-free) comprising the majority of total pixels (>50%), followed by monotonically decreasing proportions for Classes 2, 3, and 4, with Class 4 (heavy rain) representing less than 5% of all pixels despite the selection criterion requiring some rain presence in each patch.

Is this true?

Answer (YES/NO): YES